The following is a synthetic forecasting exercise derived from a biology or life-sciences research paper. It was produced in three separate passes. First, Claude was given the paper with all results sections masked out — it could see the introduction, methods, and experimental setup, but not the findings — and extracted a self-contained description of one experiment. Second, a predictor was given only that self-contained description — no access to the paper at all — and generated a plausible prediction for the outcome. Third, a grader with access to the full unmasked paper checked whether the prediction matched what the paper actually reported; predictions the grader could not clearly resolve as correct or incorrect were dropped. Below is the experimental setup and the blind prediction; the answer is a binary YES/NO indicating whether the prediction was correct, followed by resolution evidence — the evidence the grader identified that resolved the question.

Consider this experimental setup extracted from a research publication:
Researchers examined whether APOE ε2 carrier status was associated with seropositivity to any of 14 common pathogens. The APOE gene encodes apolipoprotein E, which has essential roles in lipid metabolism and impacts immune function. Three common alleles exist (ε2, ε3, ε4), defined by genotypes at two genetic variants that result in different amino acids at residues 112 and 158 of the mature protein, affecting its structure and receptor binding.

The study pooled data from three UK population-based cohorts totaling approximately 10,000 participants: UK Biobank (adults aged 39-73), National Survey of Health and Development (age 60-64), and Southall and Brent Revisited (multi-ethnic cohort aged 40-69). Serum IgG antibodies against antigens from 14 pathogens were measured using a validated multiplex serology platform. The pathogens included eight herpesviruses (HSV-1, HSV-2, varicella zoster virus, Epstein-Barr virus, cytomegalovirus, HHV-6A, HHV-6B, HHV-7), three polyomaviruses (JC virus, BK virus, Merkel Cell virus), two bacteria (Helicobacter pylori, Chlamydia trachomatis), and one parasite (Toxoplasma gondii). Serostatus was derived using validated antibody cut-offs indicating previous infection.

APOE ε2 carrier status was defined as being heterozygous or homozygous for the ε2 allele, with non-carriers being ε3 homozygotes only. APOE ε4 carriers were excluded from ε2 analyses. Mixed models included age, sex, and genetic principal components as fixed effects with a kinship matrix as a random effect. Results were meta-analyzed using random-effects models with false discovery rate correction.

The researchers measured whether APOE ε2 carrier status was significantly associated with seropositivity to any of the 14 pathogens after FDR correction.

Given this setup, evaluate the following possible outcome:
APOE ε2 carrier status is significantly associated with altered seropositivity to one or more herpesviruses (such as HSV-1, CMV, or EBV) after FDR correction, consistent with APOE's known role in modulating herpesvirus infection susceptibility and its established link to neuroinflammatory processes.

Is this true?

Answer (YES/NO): NO